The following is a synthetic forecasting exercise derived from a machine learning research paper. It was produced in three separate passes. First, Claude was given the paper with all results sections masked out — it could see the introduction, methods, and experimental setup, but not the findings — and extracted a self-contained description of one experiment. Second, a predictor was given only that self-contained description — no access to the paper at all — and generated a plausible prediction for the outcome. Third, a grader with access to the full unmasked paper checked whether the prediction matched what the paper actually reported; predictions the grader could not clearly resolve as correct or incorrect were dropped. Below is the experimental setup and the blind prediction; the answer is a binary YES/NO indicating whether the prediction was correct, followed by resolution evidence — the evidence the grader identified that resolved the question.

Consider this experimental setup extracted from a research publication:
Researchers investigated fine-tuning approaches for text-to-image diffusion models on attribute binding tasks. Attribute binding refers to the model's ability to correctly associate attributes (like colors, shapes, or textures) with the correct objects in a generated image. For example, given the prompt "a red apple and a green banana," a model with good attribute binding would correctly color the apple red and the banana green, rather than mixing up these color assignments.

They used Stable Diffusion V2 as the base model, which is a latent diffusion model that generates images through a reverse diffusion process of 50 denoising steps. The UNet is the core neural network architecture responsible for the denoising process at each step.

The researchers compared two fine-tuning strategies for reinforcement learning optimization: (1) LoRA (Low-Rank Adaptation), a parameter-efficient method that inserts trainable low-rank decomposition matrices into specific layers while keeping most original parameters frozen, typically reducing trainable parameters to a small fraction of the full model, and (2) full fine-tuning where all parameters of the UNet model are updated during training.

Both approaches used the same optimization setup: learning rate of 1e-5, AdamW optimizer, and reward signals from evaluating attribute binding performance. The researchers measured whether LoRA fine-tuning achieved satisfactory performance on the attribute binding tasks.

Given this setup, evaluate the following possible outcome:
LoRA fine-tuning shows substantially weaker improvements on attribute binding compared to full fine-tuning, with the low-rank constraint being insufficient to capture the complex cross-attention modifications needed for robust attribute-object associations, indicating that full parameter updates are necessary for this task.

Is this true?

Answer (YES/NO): YES